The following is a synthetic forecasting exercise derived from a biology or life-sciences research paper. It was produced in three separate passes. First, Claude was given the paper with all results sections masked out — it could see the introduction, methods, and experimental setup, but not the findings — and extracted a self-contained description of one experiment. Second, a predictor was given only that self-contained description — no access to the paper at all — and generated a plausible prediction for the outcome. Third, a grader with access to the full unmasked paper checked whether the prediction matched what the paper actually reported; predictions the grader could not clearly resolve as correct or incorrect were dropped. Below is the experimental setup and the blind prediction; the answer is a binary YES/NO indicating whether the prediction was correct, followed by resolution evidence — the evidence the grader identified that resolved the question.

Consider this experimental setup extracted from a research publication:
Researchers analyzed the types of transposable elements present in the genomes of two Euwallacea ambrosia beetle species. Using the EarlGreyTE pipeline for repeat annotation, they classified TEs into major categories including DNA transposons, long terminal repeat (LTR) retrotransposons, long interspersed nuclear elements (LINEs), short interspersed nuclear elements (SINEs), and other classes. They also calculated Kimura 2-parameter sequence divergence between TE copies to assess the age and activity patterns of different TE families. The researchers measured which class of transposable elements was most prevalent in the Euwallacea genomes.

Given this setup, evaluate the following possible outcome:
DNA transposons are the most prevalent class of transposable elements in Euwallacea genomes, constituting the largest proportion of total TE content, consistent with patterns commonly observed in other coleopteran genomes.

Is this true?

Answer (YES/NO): NO